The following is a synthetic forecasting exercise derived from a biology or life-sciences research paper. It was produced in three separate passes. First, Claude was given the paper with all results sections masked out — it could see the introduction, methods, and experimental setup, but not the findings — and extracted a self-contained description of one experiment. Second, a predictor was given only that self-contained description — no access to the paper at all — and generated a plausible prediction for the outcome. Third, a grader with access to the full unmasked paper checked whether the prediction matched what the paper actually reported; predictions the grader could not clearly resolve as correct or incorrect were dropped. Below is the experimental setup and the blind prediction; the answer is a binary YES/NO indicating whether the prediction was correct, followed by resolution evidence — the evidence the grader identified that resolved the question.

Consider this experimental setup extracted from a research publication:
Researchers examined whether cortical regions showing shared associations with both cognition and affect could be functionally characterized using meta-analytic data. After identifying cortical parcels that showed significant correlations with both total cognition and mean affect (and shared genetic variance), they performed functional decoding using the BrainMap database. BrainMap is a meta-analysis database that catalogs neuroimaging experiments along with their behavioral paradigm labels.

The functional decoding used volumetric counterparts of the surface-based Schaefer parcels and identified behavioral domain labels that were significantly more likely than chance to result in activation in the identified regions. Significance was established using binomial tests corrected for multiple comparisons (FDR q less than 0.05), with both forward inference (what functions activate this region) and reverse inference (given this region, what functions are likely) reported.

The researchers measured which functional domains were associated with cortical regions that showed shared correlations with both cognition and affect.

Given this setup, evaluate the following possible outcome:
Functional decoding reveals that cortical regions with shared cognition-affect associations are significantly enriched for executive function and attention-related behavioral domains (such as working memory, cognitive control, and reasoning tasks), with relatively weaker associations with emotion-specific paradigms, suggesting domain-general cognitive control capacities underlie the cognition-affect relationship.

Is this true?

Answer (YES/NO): NO